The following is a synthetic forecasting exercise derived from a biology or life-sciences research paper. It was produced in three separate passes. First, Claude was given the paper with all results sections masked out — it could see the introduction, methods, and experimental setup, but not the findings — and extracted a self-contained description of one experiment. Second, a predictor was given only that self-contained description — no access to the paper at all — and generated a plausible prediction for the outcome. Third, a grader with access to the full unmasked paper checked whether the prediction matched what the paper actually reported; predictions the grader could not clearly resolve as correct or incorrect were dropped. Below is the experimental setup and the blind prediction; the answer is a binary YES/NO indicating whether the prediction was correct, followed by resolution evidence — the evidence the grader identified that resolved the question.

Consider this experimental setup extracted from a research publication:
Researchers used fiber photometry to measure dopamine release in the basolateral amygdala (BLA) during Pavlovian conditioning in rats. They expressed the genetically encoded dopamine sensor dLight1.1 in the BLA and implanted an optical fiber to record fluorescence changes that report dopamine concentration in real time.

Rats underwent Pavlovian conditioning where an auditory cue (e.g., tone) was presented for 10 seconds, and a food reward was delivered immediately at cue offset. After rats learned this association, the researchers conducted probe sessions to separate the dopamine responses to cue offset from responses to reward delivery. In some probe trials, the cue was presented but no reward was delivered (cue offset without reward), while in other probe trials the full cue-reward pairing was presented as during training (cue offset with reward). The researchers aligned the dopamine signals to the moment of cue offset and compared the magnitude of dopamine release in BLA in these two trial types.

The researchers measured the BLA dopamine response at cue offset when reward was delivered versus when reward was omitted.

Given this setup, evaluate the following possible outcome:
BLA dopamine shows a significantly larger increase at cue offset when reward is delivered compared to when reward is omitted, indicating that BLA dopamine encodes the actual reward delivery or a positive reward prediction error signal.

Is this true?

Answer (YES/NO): YES